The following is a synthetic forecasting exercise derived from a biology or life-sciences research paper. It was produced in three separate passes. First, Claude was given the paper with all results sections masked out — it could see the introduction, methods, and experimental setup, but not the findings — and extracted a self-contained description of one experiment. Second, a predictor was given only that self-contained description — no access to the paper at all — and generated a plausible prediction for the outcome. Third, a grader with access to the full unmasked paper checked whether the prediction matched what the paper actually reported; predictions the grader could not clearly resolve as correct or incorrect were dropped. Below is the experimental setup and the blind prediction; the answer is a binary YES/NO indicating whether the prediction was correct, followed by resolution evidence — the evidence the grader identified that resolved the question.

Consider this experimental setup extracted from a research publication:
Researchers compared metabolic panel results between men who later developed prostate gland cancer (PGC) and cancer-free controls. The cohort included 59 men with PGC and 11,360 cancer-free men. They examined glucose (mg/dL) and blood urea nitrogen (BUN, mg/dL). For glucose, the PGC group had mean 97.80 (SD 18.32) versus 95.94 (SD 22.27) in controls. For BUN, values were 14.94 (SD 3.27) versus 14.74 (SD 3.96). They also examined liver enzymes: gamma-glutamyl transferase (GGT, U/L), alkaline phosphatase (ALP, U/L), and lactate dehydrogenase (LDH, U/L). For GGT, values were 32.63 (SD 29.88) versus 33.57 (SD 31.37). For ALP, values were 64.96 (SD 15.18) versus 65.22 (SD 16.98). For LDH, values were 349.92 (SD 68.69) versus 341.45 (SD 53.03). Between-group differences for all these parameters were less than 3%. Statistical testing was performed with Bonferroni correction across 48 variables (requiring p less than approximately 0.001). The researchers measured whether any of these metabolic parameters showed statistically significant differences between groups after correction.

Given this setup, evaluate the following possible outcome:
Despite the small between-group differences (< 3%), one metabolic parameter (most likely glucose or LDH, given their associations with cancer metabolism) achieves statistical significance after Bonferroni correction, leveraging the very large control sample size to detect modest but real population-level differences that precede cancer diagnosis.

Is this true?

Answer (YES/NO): NO